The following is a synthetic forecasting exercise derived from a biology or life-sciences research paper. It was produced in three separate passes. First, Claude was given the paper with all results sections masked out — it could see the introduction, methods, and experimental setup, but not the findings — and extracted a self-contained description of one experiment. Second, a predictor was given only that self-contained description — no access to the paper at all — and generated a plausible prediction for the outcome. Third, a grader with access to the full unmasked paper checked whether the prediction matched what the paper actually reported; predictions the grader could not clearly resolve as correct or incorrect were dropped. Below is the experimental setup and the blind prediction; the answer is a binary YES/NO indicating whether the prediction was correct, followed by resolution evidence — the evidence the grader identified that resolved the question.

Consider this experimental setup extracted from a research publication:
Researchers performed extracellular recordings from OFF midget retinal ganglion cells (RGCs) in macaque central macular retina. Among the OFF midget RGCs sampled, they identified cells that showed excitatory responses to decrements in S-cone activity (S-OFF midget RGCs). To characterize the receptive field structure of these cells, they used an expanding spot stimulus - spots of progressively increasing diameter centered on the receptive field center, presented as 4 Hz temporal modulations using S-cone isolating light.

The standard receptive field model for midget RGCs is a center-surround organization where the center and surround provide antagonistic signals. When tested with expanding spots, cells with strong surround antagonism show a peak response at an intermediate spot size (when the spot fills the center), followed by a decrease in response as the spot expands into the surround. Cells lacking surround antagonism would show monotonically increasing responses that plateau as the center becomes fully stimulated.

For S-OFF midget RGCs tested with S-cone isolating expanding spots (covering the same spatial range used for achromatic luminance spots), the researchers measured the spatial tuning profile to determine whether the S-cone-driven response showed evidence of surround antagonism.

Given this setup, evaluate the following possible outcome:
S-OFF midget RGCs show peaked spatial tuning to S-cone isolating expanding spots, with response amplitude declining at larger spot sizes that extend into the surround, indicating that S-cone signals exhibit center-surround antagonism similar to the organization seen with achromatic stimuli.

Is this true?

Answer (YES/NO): YES